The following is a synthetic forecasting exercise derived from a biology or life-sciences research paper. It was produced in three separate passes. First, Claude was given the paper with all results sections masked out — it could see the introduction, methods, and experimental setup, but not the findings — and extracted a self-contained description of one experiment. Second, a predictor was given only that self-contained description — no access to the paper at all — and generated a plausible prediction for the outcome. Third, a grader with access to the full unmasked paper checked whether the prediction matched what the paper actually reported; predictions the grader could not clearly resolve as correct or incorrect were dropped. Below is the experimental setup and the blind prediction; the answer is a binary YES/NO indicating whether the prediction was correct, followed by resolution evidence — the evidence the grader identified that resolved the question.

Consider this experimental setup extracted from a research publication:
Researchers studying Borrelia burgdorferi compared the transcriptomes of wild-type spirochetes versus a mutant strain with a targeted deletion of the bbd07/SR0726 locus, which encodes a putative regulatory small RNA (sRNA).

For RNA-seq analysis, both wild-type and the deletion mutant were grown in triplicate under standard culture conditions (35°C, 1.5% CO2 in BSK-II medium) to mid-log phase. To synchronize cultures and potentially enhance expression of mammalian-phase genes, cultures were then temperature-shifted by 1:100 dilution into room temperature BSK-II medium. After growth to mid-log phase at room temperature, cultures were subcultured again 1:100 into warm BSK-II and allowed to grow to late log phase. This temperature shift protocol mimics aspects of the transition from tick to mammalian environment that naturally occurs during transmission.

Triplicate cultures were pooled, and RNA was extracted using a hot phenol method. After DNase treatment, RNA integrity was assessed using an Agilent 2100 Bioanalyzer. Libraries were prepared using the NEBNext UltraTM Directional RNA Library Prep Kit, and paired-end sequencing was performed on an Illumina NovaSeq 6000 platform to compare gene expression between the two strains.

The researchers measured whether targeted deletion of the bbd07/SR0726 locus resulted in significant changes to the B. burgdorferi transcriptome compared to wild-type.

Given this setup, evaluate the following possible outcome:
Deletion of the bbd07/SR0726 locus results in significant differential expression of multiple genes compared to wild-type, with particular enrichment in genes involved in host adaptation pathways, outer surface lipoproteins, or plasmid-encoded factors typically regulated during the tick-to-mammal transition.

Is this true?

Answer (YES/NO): NO